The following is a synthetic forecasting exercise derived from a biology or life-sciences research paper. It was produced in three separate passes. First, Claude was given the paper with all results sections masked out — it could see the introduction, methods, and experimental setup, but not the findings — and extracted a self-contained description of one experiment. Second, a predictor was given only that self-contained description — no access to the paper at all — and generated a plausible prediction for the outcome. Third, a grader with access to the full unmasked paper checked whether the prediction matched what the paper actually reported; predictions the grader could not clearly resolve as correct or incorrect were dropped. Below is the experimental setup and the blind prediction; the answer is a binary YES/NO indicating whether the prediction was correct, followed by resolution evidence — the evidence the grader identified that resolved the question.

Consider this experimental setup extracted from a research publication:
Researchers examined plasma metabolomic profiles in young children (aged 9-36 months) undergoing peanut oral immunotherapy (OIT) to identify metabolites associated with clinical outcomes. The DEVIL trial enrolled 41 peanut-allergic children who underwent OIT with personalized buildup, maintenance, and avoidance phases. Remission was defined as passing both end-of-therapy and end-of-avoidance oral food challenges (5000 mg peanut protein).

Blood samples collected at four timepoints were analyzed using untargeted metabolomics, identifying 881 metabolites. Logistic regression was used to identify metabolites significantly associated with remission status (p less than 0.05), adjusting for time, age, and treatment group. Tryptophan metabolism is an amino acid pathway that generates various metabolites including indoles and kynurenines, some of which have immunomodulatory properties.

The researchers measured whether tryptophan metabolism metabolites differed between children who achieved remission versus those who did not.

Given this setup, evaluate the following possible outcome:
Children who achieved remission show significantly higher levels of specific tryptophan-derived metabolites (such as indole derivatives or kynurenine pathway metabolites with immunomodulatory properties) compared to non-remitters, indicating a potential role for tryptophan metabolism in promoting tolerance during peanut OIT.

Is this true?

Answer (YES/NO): YES